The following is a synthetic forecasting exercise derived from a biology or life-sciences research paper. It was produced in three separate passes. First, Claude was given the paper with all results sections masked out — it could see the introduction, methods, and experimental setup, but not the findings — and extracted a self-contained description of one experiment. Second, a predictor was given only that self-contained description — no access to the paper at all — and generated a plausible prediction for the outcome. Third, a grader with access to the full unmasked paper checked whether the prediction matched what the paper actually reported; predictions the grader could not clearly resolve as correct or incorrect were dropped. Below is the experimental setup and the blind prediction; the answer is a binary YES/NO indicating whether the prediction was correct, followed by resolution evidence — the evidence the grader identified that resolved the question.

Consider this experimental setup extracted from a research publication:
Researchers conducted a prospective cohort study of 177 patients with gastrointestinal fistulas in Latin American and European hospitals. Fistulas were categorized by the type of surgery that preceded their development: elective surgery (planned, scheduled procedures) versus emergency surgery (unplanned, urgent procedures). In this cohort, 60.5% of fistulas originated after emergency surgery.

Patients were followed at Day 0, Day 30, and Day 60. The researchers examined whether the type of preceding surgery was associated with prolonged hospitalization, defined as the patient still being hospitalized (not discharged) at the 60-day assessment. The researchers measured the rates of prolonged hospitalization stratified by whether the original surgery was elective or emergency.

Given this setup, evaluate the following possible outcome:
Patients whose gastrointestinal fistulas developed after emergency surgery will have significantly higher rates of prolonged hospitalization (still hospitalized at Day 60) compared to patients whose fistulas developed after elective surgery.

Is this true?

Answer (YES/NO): NO